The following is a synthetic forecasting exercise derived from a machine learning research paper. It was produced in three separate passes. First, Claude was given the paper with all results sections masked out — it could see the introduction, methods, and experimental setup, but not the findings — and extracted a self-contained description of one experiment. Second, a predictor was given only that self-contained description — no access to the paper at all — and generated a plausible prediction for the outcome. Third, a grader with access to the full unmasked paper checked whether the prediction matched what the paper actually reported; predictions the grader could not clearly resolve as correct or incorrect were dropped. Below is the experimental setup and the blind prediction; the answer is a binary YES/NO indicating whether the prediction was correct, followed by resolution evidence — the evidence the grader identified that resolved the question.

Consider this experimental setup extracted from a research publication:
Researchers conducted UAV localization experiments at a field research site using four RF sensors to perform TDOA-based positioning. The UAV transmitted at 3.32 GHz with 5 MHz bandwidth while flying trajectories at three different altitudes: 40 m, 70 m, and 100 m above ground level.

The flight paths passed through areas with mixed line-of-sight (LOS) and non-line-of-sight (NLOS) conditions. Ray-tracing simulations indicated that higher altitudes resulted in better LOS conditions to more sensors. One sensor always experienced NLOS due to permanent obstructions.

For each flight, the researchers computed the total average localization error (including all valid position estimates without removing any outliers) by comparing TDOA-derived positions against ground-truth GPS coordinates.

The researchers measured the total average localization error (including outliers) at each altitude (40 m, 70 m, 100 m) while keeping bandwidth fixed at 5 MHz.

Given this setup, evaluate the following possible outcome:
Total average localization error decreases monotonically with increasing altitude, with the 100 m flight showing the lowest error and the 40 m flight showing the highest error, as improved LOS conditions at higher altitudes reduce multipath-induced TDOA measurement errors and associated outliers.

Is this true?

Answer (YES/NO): YES